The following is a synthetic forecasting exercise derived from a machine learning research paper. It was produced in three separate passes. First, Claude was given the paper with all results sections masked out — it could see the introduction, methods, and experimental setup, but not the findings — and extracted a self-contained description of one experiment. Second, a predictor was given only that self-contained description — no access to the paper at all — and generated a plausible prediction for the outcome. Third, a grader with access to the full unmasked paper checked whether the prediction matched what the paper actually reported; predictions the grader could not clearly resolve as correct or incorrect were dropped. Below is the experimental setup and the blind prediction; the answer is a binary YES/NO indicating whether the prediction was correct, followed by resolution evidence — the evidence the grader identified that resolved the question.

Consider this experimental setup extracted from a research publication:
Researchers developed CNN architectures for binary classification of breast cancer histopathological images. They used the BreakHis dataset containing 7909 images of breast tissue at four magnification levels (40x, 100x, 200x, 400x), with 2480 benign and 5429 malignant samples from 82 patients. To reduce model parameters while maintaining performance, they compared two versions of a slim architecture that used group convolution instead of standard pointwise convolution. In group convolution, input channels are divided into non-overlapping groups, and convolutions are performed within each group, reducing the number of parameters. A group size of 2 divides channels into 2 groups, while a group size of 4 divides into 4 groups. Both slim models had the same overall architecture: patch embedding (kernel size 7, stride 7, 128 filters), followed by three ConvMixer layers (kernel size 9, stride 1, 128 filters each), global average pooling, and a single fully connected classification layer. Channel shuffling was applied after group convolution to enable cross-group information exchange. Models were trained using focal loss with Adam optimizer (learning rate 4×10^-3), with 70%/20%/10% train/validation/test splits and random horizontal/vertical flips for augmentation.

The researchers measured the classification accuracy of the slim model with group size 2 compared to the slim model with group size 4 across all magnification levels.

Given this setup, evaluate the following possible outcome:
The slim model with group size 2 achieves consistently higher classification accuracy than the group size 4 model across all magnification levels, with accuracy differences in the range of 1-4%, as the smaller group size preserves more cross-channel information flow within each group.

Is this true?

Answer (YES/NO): NO